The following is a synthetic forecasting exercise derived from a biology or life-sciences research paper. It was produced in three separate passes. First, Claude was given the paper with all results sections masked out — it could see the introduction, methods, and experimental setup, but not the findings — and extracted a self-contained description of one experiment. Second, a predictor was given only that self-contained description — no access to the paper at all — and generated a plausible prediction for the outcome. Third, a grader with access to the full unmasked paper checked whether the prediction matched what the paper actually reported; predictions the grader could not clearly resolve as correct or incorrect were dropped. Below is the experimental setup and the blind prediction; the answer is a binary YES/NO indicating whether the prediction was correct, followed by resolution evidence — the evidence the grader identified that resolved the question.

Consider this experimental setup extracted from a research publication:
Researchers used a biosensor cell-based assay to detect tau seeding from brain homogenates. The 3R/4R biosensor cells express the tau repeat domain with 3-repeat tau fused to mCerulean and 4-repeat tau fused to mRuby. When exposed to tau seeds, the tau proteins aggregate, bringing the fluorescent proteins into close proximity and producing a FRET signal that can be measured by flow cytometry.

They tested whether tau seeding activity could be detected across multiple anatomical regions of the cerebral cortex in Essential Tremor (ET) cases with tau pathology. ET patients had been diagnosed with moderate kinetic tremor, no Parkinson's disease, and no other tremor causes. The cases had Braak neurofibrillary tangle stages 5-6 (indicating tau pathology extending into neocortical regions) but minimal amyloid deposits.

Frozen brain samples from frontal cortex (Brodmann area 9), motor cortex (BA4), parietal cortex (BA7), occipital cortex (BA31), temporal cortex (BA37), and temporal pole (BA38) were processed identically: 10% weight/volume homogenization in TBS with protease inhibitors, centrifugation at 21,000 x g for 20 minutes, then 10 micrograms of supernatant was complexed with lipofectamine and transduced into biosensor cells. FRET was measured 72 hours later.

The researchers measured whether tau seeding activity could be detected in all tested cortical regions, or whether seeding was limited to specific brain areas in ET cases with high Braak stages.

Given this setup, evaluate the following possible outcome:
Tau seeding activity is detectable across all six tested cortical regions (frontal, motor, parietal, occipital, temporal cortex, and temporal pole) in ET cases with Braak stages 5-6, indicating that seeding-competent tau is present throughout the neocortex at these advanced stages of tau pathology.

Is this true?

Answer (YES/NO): NO